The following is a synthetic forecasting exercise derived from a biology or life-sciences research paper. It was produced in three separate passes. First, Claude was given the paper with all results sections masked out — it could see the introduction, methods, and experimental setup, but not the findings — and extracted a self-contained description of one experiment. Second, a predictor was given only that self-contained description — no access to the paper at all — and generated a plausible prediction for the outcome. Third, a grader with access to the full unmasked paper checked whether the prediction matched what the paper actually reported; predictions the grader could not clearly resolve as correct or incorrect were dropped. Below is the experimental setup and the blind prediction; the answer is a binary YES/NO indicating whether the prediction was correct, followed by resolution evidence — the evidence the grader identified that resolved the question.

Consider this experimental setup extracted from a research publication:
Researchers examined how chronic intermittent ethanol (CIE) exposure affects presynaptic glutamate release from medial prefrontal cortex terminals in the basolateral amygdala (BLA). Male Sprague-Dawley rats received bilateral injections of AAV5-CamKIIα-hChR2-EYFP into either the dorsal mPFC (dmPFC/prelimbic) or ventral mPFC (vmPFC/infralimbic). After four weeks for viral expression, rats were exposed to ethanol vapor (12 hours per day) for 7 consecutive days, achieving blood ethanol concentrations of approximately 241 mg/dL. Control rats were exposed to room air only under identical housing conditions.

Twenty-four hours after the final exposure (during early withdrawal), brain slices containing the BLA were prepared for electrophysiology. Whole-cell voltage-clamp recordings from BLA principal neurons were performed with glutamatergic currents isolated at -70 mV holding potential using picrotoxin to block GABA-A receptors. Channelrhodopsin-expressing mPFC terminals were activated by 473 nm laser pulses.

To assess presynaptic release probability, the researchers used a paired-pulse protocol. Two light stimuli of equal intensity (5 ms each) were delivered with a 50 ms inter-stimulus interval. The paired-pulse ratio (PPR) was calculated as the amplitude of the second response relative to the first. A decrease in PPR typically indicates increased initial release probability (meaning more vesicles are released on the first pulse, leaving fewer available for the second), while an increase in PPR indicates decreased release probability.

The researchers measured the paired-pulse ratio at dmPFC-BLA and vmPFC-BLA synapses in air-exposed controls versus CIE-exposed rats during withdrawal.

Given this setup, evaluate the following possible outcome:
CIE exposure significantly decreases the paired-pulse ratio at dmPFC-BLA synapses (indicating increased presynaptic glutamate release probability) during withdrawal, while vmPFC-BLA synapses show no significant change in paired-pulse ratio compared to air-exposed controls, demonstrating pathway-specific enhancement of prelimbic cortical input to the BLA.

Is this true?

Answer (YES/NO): NO